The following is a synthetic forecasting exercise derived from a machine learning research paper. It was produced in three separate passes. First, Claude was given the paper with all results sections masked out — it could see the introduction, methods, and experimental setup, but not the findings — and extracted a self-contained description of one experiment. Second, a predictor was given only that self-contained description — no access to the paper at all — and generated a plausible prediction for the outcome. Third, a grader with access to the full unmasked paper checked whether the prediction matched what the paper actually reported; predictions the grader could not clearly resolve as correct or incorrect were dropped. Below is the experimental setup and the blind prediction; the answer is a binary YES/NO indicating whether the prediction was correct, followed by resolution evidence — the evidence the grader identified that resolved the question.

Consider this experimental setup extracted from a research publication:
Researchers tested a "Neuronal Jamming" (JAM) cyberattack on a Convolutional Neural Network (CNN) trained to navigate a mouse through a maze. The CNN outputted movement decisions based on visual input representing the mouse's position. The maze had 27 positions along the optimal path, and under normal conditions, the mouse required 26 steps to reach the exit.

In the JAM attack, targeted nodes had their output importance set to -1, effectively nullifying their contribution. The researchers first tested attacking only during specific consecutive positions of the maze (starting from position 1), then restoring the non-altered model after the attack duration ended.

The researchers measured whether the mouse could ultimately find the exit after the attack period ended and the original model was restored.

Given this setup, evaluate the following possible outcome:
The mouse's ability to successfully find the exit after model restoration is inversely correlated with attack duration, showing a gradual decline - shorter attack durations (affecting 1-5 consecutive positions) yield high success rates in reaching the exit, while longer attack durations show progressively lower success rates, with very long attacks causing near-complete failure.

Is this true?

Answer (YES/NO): NO